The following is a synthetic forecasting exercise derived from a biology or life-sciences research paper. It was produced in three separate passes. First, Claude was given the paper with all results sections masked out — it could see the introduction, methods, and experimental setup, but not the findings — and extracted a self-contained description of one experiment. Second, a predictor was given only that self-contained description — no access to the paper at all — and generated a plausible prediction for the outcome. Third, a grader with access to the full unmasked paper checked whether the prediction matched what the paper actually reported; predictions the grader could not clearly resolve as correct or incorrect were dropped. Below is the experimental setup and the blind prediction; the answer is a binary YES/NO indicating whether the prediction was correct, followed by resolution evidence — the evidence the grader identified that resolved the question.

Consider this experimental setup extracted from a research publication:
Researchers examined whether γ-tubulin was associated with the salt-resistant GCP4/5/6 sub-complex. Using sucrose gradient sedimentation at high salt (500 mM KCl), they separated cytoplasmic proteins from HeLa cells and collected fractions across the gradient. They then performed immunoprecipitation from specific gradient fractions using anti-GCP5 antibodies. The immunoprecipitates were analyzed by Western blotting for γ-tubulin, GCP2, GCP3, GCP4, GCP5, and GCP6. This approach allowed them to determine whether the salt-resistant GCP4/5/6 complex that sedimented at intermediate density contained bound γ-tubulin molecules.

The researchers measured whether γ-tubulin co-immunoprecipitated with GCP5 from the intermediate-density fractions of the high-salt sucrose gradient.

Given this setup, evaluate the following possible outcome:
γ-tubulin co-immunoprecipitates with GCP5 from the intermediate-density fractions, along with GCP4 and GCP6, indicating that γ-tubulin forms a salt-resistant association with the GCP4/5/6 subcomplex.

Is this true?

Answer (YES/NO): YES